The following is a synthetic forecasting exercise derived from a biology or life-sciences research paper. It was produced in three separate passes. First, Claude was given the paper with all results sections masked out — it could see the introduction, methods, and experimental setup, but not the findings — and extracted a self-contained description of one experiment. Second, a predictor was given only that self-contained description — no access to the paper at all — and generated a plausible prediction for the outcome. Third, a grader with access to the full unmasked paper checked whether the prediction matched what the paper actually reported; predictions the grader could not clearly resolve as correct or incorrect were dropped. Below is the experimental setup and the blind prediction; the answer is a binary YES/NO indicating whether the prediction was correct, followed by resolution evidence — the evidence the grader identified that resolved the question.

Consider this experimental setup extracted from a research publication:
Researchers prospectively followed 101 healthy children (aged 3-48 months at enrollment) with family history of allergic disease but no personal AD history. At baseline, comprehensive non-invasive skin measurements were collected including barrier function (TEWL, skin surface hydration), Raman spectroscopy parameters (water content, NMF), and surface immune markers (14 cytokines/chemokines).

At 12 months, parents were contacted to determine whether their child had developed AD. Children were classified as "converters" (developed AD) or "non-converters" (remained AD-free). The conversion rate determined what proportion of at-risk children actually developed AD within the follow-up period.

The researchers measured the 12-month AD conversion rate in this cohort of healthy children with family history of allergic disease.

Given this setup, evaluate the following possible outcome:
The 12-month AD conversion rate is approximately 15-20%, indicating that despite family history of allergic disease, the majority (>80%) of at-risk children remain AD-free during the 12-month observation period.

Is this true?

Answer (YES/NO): NO